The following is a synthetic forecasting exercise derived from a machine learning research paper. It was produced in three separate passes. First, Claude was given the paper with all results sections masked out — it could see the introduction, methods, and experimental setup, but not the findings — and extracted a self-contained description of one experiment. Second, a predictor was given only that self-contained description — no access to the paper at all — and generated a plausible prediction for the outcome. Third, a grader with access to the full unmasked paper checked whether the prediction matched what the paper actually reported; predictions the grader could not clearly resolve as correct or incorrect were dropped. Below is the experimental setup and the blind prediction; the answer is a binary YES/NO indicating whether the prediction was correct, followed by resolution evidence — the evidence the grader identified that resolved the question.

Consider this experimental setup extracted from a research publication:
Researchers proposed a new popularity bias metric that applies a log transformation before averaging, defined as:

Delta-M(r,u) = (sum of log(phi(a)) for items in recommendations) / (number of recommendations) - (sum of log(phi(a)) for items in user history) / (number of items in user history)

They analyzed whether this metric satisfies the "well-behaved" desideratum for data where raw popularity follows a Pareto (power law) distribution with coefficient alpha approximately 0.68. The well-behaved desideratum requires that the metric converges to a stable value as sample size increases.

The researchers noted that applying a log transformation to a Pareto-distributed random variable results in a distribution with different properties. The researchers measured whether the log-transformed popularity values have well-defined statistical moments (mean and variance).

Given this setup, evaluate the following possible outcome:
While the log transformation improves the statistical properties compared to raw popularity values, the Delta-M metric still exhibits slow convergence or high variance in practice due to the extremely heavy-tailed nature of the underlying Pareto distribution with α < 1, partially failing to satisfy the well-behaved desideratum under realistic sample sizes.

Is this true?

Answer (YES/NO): NO